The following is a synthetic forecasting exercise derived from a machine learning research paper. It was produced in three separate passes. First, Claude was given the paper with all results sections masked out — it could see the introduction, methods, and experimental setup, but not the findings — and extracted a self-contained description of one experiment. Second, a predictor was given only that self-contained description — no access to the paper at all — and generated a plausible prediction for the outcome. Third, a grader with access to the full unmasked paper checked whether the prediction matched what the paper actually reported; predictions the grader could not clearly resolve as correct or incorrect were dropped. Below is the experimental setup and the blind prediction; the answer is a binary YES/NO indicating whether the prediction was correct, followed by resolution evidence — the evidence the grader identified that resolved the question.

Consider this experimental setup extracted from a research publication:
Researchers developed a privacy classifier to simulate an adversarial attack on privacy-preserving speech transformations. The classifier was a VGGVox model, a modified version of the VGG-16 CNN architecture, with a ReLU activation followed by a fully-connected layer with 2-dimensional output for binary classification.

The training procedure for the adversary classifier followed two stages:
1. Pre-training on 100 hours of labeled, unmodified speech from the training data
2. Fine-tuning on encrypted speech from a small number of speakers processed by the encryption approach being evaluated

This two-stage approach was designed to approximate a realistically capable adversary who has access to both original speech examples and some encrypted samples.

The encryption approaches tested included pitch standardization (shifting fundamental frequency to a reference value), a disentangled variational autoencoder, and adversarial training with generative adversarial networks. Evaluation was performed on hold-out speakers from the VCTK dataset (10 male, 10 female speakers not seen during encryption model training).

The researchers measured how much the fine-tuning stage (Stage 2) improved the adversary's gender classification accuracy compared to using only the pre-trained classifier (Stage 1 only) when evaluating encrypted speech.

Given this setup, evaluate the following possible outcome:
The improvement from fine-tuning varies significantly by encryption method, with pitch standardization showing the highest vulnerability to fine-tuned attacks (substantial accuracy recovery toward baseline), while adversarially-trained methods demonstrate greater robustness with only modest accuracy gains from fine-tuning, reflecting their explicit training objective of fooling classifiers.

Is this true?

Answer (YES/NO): NO